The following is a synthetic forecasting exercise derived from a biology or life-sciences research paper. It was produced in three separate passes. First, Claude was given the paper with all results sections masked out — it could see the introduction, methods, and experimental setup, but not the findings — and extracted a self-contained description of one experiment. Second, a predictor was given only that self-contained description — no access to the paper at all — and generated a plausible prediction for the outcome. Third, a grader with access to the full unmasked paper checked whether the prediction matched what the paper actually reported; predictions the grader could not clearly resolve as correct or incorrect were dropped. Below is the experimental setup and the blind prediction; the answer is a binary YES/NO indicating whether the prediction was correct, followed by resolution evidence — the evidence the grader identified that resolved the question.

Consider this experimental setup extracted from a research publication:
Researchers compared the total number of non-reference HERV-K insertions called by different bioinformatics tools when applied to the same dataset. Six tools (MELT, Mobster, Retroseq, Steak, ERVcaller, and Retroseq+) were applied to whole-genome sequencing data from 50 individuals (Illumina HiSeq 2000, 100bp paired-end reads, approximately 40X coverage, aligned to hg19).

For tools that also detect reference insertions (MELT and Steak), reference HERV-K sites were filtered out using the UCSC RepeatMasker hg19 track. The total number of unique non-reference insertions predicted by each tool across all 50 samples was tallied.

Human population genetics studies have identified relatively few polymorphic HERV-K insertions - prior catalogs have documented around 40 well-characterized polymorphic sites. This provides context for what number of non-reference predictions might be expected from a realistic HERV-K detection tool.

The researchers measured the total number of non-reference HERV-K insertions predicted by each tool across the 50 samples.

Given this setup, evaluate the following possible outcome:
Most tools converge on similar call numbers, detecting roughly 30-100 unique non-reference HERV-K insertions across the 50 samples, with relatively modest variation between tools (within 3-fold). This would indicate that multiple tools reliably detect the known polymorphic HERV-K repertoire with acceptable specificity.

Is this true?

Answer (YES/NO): NO